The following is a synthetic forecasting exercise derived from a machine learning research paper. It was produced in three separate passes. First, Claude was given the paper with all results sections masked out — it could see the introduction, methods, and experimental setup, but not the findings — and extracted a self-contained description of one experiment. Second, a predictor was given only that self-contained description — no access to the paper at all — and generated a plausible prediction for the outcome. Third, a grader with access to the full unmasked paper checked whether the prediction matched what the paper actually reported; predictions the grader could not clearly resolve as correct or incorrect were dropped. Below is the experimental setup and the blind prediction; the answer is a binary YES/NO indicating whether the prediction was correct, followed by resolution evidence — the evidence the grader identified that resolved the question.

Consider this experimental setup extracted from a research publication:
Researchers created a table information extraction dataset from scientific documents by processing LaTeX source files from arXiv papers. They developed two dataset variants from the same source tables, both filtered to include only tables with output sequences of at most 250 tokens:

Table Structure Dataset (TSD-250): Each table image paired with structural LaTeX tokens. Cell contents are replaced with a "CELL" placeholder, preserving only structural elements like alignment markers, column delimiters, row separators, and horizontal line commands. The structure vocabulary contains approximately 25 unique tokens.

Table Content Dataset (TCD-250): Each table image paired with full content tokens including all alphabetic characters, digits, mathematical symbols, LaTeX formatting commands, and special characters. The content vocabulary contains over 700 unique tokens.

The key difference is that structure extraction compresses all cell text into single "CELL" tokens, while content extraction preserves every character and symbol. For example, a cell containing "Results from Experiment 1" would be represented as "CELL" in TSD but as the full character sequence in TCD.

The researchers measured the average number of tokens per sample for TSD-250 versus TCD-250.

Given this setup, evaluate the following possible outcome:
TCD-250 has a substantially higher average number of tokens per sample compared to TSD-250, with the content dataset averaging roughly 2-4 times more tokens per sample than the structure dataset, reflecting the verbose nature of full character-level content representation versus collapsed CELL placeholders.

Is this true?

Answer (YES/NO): NO